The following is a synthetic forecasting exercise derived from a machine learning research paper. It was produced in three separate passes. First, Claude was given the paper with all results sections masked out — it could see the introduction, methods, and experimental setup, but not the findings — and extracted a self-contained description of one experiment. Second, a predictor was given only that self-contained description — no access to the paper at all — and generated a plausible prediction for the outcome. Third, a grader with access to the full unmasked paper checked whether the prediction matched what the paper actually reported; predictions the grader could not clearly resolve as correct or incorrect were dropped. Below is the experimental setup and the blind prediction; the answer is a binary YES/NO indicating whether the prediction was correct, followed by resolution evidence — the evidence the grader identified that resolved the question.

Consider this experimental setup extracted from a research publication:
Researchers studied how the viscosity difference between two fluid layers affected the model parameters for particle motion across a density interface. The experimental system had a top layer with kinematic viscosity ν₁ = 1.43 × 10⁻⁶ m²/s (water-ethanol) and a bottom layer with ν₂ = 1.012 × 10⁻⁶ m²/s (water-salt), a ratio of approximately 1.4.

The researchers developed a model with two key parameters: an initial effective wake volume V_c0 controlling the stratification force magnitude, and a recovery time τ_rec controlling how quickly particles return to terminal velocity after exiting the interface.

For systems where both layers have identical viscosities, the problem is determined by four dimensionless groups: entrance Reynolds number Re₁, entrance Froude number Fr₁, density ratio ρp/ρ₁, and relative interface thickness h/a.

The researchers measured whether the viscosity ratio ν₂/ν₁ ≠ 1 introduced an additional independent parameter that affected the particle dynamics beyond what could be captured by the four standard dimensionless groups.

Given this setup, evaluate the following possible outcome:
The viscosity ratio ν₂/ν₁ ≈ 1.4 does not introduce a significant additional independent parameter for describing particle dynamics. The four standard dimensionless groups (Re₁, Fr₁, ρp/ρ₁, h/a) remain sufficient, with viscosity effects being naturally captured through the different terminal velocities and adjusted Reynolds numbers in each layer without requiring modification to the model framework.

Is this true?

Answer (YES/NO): NO